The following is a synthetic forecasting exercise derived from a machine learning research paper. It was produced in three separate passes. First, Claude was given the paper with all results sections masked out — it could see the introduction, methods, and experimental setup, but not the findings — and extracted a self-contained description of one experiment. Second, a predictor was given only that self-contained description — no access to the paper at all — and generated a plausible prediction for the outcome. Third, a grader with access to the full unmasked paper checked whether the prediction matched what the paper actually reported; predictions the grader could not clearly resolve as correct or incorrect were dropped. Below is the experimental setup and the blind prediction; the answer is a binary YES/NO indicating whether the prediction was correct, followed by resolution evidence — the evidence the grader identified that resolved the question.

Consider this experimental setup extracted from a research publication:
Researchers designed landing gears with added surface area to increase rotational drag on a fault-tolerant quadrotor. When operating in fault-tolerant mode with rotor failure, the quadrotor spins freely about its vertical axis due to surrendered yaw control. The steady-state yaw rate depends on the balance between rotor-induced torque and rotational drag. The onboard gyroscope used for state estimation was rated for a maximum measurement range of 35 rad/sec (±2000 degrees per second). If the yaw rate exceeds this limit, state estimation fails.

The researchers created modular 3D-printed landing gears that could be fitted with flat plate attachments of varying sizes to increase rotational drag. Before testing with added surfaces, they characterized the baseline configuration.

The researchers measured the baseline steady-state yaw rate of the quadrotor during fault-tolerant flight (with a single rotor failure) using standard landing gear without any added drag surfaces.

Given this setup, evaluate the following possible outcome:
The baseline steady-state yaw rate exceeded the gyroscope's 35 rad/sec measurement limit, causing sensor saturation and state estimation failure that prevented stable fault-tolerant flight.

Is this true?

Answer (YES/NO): NO